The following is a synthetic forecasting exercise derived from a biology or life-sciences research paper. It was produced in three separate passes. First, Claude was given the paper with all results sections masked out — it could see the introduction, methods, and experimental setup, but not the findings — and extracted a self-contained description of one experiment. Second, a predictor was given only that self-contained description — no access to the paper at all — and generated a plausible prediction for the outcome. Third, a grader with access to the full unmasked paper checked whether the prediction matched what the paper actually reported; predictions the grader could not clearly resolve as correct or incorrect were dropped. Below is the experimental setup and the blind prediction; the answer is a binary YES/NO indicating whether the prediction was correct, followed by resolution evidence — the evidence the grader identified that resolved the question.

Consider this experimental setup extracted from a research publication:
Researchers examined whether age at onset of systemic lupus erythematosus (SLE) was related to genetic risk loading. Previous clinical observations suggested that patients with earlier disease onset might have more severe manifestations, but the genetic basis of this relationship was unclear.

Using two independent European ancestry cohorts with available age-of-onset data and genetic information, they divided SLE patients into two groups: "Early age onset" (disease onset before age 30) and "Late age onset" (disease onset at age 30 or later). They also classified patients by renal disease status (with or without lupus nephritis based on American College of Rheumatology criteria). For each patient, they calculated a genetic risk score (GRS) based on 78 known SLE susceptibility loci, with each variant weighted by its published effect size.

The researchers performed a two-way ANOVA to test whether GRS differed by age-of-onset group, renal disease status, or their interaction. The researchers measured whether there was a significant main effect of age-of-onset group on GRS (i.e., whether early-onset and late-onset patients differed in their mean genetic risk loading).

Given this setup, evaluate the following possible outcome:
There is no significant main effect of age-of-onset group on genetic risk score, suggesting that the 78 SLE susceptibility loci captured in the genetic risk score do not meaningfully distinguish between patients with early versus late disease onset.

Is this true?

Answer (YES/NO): NO